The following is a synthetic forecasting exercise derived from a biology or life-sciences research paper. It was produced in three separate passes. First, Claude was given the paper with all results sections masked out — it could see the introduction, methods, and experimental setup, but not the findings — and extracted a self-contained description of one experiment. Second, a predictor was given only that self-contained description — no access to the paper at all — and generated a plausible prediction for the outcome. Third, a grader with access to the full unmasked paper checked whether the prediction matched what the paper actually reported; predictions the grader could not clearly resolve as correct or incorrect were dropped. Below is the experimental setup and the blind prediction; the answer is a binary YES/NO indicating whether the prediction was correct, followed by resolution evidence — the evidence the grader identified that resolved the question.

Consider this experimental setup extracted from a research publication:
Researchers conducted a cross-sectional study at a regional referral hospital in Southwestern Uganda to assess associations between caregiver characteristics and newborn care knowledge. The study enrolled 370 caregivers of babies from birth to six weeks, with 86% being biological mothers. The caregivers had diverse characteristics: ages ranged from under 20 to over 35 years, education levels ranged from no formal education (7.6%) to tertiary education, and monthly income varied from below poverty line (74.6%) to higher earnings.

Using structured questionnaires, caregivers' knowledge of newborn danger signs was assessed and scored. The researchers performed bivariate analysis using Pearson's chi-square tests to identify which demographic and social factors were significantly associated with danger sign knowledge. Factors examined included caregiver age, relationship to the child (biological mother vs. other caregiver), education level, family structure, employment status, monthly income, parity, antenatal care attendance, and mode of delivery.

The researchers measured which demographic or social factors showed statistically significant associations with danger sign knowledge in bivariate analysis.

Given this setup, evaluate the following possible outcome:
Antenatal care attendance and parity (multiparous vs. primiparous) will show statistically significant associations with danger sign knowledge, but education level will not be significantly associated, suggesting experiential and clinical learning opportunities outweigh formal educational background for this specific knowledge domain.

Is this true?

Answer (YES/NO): NO